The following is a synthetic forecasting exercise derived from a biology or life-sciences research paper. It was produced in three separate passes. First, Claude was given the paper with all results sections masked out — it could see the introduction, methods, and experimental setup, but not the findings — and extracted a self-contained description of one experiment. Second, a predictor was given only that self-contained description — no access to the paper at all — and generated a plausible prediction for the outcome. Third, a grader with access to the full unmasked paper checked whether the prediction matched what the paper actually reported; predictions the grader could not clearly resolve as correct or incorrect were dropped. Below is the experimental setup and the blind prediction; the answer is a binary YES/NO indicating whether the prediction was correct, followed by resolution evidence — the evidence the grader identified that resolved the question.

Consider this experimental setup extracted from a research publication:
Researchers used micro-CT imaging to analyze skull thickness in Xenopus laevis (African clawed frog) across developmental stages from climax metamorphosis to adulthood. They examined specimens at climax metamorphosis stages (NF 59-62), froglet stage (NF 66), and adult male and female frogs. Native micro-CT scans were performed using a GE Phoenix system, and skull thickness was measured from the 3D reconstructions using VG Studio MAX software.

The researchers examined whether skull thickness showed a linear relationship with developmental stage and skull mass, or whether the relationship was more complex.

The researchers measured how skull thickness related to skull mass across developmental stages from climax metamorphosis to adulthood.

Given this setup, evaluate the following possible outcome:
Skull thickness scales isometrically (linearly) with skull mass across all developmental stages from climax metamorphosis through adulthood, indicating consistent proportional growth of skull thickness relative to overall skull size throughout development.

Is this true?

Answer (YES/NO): NO